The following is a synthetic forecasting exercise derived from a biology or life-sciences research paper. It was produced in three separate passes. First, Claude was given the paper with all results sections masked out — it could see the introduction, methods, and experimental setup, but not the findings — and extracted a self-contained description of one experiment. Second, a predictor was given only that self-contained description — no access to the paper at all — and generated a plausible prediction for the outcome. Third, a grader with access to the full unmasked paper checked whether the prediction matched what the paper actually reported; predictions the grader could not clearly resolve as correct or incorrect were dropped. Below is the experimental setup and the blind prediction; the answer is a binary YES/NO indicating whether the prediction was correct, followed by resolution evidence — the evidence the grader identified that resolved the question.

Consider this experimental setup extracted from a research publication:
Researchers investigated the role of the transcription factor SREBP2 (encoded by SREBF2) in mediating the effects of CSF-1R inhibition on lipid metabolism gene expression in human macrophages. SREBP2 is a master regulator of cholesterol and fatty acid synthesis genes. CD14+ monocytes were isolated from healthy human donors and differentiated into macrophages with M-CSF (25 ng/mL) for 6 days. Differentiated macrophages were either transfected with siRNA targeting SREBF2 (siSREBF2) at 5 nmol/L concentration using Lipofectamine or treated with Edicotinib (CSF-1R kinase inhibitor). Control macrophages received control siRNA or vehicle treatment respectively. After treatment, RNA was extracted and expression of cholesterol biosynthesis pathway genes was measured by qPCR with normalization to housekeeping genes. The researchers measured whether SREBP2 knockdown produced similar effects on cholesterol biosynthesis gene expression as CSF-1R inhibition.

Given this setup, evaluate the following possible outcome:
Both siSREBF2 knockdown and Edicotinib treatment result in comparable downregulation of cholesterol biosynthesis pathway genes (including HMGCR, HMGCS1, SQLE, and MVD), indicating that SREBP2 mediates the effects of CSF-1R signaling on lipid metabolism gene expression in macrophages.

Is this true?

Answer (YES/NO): NO